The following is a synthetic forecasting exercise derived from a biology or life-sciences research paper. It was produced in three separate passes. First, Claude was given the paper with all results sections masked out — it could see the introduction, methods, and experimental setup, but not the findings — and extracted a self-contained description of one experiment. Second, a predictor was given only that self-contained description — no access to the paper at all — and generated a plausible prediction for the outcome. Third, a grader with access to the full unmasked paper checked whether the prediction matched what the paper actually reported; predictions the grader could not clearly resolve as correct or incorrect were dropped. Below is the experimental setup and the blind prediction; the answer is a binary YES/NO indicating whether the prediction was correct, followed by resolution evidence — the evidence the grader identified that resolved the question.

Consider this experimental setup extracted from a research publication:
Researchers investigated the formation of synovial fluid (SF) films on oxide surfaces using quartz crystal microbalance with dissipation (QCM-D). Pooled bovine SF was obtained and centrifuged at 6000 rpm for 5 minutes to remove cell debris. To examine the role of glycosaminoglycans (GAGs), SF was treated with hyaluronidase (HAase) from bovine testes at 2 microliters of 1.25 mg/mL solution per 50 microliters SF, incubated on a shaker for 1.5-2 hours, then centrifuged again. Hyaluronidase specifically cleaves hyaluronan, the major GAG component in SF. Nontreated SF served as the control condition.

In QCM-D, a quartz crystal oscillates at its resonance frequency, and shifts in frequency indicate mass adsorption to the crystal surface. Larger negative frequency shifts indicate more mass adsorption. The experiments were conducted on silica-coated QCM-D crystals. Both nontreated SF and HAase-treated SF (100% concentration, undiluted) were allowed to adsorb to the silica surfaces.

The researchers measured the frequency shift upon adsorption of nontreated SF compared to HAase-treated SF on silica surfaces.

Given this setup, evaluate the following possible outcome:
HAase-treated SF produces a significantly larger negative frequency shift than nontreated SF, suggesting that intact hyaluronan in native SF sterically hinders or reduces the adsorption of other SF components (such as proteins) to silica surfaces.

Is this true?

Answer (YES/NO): NO